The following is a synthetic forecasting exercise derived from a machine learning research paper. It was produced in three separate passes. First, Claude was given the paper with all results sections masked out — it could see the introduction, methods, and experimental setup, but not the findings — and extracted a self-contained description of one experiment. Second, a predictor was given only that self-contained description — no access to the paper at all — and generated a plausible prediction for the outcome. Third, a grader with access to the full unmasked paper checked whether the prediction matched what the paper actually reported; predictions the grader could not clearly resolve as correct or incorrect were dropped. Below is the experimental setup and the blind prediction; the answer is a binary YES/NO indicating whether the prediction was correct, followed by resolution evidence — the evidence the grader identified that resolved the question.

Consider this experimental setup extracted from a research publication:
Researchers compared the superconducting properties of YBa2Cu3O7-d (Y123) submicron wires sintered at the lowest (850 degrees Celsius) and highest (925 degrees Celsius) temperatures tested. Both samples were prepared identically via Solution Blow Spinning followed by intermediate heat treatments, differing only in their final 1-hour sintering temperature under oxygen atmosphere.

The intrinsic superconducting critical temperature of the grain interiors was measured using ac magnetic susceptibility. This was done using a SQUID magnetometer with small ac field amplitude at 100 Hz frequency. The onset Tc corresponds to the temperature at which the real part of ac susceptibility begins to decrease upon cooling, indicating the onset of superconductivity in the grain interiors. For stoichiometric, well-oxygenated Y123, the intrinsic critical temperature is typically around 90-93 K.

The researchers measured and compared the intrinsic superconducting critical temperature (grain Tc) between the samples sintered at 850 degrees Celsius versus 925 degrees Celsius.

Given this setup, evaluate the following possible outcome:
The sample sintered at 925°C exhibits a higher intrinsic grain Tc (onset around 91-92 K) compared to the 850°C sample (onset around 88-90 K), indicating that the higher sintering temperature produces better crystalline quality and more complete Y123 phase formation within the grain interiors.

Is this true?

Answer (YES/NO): NO